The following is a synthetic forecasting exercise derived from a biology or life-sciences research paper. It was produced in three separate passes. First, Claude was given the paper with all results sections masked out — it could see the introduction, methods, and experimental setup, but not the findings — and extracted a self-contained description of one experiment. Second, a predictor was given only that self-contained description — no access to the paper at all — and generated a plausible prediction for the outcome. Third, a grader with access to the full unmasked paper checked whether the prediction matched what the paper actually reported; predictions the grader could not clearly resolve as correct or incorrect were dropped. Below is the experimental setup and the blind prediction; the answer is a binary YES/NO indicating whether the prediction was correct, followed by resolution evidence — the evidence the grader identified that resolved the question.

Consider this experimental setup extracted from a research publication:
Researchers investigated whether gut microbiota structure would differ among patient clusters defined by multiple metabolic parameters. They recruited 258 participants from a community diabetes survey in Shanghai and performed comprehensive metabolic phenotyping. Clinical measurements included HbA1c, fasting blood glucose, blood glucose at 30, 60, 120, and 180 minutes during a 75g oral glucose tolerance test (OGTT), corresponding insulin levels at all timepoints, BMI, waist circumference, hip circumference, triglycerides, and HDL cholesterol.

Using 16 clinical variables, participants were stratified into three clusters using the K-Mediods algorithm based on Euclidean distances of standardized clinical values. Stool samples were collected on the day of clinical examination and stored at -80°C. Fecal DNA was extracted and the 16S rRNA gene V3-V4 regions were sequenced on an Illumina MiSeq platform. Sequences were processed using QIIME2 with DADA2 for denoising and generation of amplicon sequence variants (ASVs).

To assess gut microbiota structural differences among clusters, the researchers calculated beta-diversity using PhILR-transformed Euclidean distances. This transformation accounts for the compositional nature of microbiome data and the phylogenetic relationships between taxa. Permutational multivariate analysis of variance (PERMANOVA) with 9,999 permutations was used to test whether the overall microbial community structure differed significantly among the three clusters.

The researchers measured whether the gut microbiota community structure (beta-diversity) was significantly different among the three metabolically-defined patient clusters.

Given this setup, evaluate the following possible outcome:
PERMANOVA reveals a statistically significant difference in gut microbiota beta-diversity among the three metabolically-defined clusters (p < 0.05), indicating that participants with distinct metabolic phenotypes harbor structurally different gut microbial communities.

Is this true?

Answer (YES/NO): YES